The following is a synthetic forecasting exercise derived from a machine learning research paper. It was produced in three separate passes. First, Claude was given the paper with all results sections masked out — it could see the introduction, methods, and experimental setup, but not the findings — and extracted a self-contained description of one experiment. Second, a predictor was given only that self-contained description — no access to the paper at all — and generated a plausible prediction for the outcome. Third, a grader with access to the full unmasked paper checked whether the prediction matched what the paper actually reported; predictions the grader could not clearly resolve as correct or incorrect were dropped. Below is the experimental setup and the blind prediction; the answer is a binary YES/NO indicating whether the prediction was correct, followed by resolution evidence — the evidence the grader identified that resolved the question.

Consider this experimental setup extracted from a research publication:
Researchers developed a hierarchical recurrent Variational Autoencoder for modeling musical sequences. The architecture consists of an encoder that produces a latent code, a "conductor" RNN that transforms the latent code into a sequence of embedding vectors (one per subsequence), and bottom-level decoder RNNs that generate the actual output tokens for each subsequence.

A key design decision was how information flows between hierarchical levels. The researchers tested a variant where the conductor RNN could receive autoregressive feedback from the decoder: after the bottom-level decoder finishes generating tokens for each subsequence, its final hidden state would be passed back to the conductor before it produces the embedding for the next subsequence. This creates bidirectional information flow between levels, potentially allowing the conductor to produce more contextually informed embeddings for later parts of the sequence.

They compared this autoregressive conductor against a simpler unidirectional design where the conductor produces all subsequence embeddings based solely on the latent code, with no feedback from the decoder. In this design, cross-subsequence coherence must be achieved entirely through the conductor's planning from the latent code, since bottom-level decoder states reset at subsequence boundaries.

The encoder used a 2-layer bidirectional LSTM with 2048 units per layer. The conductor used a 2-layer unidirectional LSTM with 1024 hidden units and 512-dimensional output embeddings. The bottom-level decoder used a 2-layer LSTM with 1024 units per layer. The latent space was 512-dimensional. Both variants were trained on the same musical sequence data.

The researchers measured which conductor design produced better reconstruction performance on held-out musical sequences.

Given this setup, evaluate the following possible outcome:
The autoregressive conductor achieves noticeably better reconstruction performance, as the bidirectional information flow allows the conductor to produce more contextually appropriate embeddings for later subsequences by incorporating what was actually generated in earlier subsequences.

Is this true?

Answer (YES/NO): NO